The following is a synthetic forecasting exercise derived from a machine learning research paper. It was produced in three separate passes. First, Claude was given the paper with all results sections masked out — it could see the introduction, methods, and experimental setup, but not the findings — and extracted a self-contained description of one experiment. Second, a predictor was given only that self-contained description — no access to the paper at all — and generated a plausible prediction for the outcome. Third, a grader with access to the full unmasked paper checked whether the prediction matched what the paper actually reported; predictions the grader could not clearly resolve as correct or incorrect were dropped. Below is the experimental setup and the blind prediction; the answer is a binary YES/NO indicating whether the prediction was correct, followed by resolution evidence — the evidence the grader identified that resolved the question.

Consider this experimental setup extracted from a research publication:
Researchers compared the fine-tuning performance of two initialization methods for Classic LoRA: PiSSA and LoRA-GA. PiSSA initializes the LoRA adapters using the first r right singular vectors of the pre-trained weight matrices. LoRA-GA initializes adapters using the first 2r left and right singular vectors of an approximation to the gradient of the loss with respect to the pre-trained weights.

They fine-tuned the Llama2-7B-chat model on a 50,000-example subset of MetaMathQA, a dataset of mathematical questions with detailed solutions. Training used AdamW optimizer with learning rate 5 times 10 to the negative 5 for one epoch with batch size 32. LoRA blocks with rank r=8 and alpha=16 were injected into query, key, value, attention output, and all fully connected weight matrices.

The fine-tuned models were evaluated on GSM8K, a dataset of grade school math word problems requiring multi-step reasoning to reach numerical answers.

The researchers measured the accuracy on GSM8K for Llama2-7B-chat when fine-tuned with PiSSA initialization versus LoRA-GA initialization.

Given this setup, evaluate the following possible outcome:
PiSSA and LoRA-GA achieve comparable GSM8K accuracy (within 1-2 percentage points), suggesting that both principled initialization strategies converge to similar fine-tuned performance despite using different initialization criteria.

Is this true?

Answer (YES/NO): NO